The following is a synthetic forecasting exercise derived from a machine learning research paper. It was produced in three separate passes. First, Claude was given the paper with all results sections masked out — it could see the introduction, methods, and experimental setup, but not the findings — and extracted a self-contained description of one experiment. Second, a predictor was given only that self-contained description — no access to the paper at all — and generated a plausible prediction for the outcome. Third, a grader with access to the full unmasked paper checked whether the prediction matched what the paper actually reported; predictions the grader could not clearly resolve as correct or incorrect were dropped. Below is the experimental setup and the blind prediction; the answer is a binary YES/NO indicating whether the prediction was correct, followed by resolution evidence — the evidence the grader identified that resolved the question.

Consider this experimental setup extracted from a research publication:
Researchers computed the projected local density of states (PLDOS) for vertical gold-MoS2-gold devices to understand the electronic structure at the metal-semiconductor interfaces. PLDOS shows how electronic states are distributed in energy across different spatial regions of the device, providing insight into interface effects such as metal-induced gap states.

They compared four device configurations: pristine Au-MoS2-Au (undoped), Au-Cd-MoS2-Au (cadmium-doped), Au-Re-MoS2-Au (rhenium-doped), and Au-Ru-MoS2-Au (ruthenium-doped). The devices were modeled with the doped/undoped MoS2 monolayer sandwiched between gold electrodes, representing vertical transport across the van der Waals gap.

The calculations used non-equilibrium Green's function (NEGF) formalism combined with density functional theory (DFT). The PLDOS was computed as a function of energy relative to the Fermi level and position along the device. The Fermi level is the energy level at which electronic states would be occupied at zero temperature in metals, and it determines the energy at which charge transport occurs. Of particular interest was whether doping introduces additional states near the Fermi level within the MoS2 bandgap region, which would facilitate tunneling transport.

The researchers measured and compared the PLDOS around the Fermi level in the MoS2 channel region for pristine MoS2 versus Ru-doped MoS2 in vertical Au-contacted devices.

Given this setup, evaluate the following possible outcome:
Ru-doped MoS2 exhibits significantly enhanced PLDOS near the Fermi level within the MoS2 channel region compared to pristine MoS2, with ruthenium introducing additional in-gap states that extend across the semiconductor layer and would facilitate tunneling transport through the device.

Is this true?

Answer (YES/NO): YES